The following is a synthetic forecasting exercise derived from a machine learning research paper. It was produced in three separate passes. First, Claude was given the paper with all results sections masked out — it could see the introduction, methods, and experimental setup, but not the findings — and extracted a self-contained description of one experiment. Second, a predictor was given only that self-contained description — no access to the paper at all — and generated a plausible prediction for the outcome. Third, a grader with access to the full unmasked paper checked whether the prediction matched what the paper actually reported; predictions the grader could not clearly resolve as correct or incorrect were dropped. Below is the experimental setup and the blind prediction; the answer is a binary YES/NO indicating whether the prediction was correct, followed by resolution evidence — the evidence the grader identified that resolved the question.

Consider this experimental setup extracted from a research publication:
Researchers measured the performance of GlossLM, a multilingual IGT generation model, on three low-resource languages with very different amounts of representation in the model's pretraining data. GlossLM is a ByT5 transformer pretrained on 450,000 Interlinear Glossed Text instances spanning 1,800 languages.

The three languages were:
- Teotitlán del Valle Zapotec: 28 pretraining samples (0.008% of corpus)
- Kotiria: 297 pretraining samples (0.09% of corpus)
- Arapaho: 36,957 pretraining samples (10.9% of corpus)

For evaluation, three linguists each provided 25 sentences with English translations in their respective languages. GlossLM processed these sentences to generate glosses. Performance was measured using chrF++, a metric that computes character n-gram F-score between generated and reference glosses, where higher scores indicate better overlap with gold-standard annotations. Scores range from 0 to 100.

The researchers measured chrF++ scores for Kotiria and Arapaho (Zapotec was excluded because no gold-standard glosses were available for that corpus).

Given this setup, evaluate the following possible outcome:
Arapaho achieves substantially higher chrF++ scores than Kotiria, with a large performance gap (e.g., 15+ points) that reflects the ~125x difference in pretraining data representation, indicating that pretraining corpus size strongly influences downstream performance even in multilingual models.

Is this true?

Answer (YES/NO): YES